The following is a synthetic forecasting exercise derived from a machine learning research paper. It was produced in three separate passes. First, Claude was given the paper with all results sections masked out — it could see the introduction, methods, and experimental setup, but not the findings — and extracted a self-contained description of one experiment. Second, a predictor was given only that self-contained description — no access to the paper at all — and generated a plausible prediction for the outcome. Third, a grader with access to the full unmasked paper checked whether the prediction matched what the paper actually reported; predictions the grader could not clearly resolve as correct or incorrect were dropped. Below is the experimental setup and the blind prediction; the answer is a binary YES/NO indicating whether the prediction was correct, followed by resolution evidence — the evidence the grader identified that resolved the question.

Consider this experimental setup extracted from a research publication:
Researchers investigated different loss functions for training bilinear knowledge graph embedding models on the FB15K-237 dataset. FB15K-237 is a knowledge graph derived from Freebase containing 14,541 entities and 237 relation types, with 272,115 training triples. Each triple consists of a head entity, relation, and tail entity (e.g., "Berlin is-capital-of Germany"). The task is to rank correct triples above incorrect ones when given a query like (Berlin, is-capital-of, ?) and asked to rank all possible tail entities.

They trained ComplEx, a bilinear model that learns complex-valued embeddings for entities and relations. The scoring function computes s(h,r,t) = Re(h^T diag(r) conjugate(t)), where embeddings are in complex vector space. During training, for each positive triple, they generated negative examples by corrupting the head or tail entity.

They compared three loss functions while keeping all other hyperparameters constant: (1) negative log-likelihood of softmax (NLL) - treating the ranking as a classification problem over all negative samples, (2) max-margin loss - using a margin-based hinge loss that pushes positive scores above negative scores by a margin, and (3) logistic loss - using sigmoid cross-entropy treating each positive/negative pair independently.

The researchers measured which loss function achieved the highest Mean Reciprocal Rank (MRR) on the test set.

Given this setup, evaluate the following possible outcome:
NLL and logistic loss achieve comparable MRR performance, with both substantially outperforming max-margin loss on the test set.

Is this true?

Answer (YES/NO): NO